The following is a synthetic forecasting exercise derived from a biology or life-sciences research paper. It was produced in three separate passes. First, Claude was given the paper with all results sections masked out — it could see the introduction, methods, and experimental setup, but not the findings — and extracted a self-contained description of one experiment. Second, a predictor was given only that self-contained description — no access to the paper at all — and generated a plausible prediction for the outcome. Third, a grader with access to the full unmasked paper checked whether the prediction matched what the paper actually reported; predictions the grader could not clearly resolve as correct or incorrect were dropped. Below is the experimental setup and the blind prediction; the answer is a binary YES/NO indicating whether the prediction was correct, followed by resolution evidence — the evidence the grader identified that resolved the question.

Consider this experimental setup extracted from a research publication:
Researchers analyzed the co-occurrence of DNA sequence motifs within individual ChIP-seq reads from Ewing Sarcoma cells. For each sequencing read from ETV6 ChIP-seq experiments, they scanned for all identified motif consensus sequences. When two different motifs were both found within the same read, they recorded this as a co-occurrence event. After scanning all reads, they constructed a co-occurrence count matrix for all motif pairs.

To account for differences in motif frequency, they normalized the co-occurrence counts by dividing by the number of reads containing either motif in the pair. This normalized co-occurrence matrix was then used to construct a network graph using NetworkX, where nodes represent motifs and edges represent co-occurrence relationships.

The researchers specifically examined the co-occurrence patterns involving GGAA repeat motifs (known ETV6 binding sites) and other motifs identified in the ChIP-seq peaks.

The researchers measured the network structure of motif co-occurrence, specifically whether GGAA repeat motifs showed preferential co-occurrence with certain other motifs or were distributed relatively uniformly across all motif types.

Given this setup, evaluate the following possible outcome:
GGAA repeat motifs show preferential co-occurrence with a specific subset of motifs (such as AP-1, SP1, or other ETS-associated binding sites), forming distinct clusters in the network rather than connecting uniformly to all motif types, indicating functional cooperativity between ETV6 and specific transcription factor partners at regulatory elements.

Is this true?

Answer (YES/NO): YES